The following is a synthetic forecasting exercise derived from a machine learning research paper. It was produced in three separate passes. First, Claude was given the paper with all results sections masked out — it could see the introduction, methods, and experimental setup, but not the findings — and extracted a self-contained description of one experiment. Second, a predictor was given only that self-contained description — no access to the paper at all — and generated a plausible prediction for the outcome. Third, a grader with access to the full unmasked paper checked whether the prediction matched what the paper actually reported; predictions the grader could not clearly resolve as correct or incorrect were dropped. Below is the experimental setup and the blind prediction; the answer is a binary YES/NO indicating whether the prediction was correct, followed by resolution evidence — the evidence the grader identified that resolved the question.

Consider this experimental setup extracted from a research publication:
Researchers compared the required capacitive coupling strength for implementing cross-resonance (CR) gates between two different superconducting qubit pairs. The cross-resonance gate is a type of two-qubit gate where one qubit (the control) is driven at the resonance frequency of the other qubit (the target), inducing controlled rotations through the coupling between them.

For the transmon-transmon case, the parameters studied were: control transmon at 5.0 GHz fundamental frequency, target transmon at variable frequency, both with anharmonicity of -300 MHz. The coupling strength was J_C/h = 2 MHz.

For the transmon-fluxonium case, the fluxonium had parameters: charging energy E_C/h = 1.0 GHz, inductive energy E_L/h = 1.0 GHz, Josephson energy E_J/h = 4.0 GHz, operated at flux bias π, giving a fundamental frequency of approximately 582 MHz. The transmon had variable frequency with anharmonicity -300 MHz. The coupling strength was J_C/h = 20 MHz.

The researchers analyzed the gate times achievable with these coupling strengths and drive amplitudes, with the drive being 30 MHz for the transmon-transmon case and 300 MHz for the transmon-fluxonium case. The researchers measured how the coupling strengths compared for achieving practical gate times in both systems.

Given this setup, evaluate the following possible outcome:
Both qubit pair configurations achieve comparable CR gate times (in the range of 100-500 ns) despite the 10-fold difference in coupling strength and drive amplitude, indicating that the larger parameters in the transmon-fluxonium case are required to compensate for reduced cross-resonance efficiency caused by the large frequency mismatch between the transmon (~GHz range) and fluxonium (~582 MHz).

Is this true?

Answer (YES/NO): NO